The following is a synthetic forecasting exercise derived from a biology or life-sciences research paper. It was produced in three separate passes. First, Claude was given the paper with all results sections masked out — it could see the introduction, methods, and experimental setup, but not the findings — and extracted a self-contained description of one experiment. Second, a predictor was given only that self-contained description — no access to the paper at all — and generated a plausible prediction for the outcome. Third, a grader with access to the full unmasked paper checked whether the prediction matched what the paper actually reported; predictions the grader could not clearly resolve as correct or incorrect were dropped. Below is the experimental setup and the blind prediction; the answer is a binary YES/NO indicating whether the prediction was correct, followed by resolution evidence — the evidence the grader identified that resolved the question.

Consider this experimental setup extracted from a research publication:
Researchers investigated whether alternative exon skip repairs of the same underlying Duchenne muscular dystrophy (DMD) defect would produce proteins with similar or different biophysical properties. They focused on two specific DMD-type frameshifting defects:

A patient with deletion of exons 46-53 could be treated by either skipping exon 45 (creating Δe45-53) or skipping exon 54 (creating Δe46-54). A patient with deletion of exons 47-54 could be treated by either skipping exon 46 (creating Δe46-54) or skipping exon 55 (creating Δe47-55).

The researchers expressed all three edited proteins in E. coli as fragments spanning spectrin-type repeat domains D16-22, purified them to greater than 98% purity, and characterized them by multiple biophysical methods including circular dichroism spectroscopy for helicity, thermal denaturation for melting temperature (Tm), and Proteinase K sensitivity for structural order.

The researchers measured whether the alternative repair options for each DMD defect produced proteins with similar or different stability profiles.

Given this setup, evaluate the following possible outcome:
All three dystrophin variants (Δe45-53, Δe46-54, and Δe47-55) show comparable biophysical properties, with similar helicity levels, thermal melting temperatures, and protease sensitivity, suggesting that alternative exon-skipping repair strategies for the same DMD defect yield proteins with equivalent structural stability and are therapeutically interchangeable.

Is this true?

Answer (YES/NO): NO